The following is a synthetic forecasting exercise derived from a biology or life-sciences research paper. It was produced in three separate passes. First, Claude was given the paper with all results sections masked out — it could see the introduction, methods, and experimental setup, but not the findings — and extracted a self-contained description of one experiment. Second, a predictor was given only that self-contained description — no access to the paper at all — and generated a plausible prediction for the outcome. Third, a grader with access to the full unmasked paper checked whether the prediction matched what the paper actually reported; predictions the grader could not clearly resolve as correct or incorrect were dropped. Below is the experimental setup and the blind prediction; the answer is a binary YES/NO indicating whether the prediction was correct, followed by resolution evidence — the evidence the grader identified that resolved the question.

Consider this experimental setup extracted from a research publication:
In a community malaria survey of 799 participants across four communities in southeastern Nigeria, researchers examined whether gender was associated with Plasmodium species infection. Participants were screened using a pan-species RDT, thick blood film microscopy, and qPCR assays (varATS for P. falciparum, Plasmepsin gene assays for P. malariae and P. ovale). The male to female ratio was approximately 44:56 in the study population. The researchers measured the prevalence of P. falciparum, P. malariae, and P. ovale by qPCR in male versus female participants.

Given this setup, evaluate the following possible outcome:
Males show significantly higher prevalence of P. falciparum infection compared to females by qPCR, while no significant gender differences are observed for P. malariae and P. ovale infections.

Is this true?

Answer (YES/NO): NO